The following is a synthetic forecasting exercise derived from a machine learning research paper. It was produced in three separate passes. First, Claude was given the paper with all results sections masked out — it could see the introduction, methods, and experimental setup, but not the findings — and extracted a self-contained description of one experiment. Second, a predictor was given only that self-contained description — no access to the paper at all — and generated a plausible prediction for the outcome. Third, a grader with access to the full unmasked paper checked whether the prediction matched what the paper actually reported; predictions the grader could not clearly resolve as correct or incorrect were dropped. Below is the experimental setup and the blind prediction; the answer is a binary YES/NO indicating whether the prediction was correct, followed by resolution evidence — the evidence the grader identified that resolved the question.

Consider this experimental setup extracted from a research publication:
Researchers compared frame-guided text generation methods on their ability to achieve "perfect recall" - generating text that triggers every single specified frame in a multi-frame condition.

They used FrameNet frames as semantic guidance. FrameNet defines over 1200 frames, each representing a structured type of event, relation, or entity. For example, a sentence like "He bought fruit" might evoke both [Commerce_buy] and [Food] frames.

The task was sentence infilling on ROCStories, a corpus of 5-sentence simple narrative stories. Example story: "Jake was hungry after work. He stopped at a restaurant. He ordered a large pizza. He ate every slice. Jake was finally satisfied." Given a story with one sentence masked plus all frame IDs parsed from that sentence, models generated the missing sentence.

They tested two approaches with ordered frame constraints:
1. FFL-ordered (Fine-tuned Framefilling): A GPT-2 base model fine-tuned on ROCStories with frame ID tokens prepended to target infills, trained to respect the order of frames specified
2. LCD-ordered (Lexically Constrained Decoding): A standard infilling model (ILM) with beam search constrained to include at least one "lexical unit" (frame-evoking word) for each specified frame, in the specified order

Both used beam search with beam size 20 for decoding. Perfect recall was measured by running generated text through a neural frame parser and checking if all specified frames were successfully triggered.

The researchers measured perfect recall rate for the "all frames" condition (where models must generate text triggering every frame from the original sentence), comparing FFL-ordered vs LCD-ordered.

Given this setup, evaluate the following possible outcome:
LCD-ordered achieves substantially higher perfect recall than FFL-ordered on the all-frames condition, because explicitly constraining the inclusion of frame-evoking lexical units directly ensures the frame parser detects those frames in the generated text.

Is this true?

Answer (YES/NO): NO